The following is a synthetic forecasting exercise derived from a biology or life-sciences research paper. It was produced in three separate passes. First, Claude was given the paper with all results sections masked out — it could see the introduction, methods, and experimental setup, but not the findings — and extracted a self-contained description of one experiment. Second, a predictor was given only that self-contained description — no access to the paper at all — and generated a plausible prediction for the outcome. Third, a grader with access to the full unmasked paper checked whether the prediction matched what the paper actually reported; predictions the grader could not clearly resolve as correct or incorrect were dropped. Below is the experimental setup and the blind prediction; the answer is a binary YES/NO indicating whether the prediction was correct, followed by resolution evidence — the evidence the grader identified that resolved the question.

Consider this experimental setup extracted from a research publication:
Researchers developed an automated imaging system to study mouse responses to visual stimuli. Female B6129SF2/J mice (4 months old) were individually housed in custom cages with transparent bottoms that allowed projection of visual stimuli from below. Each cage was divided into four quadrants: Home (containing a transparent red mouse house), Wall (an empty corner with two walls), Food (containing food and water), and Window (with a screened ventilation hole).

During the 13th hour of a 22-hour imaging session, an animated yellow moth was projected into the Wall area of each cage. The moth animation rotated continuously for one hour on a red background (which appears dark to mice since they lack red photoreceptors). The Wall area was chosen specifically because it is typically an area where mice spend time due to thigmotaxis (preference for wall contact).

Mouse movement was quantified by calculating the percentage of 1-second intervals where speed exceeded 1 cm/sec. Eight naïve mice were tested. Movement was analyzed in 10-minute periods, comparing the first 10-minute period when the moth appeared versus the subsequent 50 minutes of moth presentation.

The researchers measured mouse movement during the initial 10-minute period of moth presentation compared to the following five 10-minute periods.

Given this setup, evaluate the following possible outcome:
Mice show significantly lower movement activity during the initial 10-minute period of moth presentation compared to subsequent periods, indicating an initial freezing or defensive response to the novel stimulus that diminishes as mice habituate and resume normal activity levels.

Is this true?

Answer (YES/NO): NO